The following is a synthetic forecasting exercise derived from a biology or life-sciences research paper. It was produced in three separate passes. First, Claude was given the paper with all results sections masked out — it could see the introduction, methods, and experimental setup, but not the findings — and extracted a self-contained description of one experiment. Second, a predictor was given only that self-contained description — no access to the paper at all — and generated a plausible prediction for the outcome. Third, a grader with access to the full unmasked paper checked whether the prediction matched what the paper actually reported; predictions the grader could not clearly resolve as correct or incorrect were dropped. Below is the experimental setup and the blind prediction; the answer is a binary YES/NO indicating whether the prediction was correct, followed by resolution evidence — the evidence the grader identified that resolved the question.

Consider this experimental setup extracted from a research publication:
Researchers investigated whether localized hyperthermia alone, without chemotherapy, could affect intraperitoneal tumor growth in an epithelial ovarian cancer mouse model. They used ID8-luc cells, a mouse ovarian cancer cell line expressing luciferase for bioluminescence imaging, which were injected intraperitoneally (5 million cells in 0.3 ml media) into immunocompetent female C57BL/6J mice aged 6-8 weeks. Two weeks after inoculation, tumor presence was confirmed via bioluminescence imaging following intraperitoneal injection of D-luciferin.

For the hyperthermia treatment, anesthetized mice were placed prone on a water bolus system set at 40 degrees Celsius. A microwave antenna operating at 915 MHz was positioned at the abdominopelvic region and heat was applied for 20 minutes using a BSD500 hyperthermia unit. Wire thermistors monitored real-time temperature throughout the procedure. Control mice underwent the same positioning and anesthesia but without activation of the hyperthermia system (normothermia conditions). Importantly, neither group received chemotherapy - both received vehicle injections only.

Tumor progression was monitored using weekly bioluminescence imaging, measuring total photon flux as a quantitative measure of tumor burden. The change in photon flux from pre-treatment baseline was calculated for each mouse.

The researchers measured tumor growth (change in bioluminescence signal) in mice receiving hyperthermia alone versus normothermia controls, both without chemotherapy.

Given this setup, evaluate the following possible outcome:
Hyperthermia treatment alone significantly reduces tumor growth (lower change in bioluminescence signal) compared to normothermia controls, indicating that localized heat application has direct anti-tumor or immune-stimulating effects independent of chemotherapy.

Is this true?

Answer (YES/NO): NO